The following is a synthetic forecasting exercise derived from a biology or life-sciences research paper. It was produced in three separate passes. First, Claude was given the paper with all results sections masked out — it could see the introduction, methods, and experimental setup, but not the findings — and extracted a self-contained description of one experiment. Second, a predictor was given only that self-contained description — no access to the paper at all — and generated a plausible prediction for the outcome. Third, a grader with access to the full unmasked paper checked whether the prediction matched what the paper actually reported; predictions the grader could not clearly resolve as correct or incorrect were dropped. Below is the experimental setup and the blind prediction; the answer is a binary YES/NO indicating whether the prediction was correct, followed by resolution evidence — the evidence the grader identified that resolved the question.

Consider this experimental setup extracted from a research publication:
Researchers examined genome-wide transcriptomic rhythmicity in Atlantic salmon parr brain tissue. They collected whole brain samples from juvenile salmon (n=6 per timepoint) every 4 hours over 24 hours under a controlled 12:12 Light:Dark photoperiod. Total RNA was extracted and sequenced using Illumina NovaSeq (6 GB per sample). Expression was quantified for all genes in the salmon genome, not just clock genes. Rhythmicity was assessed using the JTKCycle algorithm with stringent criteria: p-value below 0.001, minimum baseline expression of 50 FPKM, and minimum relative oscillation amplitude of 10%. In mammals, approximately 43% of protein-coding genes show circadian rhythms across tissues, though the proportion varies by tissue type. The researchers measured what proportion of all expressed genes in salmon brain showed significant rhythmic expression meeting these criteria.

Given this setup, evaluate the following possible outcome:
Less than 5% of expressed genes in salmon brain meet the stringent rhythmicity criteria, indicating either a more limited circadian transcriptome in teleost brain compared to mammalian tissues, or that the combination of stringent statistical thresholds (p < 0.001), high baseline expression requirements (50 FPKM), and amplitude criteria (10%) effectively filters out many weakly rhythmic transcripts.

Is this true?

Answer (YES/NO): YES